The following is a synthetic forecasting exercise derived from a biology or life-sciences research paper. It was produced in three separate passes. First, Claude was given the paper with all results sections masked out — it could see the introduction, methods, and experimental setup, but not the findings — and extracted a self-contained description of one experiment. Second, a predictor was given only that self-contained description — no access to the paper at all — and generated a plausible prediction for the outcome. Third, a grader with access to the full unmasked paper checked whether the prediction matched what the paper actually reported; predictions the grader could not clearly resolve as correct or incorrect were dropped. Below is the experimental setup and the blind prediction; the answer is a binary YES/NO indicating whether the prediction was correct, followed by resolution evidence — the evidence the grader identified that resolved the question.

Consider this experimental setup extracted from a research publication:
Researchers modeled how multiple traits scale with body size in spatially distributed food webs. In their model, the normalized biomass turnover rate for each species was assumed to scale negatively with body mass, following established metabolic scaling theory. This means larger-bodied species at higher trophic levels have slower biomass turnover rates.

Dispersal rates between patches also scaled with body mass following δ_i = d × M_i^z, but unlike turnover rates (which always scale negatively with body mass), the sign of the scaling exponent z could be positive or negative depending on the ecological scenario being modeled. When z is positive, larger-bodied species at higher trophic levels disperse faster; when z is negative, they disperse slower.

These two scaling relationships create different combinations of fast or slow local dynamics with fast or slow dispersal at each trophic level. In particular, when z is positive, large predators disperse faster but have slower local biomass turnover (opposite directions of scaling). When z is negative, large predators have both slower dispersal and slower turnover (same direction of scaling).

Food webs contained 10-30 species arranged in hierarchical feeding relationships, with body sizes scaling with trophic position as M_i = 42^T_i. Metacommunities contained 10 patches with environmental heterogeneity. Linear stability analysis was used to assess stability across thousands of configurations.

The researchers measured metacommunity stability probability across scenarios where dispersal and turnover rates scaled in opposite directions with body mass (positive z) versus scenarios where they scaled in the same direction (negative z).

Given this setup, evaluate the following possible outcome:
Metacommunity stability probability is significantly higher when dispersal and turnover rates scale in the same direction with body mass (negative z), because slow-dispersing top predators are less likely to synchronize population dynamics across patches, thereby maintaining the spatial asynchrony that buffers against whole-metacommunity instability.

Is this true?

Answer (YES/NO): NO